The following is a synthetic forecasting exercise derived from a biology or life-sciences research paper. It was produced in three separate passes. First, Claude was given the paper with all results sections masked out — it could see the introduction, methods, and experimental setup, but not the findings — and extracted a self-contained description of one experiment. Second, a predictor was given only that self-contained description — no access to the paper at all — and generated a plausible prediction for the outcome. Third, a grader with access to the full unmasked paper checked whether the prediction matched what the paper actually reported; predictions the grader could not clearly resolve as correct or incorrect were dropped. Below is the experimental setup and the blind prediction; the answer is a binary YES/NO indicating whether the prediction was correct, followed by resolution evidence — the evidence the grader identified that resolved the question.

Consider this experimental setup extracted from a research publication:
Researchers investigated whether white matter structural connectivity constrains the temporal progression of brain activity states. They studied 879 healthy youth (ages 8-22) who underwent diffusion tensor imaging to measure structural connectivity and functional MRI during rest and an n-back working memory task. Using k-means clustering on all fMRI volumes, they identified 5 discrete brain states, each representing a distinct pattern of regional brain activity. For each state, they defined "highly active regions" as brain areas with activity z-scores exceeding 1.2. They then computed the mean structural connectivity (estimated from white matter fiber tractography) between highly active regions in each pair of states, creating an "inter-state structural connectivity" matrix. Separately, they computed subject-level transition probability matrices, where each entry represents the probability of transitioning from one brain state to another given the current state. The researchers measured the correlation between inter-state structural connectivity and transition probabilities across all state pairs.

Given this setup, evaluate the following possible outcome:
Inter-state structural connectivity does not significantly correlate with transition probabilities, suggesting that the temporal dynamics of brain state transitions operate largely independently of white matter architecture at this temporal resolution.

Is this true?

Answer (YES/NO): NO